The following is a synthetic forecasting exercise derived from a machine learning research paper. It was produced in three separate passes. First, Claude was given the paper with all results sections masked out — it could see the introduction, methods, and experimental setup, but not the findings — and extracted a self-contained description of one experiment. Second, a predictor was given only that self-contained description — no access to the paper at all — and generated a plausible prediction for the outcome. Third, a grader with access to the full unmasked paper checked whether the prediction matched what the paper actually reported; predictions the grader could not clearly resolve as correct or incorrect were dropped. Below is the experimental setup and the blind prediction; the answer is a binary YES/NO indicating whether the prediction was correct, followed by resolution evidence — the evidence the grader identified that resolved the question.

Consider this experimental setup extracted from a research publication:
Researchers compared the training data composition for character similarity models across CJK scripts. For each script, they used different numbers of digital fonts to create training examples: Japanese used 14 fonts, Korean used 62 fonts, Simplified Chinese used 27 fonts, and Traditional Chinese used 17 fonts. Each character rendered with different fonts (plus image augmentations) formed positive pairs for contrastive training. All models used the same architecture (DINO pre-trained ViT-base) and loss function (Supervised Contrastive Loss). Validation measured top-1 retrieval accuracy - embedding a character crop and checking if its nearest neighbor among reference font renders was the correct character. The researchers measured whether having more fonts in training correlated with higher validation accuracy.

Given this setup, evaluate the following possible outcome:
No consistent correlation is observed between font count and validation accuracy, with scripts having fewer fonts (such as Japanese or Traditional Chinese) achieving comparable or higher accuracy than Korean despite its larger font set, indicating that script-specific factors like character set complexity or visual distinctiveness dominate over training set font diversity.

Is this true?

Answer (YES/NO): NO